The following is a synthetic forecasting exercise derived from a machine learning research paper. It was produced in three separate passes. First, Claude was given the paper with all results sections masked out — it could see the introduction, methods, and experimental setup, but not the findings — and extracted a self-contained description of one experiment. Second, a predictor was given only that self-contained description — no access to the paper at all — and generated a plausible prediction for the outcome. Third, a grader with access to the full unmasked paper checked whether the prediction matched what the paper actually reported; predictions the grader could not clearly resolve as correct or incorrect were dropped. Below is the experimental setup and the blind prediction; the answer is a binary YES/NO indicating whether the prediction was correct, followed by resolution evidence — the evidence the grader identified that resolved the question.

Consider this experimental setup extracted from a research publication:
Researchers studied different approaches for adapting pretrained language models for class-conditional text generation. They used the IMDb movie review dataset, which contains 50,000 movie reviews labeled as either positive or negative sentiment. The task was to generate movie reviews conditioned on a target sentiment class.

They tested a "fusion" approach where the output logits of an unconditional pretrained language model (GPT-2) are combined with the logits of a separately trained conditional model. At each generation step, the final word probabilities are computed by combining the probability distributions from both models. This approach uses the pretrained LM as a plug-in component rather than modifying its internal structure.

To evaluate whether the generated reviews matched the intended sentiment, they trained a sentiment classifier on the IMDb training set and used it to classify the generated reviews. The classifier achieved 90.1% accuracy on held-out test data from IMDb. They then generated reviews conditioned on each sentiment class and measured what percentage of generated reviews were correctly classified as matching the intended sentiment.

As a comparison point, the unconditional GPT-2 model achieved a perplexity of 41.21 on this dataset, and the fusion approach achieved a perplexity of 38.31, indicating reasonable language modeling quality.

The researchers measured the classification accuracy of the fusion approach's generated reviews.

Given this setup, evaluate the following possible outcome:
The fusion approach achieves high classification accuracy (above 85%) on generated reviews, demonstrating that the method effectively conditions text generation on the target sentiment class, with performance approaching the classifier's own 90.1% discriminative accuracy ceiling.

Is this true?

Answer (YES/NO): NO